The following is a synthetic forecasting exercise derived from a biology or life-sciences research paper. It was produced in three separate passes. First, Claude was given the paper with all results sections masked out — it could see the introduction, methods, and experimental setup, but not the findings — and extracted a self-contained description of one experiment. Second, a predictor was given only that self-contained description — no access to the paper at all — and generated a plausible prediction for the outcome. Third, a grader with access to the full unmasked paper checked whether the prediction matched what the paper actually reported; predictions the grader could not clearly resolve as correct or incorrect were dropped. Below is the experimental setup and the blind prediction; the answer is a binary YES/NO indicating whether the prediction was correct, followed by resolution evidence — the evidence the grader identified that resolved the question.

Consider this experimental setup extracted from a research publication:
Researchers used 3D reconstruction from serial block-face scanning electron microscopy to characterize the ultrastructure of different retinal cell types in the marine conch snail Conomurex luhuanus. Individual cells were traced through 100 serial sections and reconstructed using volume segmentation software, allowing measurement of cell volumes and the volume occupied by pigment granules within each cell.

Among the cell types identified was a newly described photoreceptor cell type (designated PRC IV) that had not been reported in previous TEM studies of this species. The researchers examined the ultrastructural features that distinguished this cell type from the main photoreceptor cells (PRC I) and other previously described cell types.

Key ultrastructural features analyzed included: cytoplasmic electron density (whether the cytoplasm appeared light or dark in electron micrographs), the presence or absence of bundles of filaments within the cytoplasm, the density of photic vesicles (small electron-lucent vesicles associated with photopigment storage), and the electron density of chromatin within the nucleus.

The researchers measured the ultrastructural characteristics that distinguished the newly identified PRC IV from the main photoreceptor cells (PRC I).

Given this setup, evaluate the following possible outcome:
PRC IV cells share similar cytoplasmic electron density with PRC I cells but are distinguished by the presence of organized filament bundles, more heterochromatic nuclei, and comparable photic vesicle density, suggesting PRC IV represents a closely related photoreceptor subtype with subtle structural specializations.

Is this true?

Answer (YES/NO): NO